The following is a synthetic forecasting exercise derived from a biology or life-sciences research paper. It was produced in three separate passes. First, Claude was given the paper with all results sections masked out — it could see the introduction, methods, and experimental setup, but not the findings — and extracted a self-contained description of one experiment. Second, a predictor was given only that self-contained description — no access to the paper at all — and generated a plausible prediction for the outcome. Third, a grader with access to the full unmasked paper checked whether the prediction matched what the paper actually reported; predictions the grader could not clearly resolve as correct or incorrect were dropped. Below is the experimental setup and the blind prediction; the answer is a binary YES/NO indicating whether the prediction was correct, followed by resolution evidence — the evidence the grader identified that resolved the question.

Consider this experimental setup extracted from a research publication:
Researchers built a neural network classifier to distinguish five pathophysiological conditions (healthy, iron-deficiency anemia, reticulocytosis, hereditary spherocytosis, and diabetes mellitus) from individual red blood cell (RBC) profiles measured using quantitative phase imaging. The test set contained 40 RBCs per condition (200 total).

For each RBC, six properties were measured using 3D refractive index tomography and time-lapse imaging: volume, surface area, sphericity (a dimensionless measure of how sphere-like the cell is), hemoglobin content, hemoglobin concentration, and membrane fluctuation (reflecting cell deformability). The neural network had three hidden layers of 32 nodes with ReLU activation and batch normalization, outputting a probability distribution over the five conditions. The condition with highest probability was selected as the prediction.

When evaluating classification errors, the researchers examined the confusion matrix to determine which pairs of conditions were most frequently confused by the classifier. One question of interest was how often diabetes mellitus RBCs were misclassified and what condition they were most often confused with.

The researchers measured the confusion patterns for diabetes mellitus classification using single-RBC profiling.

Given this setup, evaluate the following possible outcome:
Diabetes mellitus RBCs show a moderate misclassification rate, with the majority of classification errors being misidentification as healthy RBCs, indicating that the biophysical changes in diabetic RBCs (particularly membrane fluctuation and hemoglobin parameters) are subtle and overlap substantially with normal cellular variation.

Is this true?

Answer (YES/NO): NO